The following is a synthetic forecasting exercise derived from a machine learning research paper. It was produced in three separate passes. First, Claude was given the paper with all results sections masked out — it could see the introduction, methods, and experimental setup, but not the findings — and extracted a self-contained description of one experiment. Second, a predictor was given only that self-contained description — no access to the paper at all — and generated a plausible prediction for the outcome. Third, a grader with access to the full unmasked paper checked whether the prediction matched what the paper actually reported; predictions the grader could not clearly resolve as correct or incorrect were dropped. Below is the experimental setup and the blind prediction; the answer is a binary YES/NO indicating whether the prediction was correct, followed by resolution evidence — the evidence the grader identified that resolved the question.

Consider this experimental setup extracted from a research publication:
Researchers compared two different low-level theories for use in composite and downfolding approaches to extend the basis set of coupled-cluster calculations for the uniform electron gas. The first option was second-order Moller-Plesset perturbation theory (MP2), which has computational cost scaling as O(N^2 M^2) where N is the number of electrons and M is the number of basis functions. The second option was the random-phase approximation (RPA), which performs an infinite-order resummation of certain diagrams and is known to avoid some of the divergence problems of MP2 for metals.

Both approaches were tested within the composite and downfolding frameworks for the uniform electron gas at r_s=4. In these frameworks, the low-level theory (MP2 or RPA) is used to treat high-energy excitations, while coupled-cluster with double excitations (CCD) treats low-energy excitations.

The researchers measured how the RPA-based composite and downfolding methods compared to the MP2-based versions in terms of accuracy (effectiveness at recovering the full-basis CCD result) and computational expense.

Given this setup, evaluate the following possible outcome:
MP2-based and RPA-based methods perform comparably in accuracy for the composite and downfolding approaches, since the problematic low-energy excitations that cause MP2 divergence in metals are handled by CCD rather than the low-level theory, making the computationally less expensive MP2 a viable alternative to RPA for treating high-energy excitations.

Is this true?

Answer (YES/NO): NO